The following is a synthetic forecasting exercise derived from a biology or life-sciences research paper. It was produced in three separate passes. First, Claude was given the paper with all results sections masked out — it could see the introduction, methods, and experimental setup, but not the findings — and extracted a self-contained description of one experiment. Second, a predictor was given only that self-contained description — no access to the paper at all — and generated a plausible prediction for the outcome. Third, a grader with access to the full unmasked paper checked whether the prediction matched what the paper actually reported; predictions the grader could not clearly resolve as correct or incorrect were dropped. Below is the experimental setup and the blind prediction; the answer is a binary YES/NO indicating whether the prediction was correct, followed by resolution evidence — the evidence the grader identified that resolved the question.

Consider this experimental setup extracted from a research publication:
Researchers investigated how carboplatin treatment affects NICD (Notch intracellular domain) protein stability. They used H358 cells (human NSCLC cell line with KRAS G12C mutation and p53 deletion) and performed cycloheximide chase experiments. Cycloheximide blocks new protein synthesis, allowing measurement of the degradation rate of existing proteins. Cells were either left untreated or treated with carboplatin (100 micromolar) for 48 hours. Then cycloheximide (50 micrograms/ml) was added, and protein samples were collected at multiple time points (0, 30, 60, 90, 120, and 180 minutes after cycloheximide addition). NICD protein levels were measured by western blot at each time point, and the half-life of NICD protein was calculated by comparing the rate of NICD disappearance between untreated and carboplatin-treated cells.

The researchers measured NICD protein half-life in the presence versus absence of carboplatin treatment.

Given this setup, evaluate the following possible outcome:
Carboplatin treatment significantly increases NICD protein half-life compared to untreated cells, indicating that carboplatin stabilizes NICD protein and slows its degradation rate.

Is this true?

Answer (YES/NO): YES